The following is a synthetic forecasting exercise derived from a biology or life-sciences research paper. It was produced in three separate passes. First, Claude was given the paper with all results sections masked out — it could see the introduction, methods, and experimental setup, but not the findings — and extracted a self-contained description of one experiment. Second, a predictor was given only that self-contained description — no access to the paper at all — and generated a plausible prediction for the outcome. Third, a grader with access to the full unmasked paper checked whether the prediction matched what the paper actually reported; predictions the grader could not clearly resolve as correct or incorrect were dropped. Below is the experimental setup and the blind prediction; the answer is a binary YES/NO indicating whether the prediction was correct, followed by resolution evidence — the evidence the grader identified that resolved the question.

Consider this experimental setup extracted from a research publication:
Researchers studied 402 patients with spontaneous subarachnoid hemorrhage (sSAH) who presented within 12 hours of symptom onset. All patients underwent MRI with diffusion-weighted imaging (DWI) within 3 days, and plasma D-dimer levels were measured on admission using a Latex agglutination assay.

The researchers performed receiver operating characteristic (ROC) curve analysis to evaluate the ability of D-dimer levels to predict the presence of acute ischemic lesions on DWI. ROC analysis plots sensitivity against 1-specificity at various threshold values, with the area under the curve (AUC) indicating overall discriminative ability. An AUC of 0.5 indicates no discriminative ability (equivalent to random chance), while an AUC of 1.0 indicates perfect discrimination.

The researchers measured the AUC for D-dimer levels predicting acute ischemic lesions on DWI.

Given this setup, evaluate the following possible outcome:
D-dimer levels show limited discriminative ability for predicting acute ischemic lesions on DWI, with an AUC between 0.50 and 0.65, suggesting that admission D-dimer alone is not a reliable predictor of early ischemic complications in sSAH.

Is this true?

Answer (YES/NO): NO